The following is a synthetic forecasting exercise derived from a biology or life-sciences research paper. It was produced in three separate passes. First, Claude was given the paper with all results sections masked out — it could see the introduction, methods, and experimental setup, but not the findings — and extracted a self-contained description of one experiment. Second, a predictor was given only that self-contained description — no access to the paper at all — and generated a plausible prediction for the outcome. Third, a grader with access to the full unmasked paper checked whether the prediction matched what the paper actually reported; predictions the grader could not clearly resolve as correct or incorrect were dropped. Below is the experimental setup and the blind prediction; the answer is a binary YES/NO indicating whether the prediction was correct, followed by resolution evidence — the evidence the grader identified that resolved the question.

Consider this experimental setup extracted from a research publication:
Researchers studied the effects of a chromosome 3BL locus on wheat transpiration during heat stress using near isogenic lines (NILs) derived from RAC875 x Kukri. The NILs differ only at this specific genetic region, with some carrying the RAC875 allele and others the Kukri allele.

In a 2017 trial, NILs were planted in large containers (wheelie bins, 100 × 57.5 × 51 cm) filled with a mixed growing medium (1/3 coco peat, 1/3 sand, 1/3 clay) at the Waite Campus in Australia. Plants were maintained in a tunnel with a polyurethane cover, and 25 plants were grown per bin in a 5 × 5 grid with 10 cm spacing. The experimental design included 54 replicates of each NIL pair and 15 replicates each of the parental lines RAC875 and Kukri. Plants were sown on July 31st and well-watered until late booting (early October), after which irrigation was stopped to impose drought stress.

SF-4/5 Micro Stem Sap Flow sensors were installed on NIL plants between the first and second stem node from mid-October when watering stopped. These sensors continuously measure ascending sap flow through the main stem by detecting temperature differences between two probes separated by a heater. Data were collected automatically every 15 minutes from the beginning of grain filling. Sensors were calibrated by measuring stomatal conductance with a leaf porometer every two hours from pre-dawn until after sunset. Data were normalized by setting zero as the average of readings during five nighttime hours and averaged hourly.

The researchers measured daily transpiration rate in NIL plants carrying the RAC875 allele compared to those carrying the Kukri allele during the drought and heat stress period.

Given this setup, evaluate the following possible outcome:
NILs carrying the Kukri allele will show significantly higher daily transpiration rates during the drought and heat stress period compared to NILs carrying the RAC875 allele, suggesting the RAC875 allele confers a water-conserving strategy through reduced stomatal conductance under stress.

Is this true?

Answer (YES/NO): YES